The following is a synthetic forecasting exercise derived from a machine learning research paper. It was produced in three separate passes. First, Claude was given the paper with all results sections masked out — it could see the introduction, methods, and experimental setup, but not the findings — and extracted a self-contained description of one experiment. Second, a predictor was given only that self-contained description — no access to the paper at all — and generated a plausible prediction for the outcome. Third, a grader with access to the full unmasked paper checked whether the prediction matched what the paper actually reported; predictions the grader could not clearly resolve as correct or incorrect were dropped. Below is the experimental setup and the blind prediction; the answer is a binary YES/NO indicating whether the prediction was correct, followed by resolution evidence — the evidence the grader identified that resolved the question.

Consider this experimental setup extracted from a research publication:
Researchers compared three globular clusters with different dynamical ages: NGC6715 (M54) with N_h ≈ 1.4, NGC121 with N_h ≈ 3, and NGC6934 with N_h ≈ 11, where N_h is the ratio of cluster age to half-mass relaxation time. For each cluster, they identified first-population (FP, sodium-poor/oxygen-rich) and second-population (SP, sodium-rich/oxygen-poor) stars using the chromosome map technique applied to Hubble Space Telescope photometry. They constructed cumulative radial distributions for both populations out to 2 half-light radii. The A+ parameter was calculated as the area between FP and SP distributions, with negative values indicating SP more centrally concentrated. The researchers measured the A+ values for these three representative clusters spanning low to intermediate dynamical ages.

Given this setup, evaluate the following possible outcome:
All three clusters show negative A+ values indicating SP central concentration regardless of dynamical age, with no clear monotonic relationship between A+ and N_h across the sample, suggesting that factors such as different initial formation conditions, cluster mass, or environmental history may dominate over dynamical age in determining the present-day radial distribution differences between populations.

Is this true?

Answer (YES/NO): NO